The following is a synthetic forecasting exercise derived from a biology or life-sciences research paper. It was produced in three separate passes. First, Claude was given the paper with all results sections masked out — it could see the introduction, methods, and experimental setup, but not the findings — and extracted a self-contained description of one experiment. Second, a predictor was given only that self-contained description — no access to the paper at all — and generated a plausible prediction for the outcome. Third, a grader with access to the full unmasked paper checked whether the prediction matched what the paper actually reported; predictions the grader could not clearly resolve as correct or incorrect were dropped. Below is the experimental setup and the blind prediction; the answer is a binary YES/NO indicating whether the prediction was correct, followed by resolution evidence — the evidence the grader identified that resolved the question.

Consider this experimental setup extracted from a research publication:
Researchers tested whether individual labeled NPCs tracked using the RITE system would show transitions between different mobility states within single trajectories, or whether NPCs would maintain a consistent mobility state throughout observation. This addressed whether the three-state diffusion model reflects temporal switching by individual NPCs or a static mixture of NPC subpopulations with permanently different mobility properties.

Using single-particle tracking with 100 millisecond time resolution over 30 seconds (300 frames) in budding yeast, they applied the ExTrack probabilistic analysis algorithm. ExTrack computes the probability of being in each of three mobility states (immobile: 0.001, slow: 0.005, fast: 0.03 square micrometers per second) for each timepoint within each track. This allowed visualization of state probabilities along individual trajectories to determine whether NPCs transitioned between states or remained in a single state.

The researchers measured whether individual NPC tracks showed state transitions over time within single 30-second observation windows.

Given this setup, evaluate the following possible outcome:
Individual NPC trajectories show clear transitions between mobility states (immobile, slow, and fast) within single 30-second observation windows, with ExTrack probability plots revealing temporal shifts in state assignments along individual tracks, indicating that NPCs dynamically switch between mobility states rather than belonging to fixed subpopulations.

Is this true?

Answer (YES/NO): YES